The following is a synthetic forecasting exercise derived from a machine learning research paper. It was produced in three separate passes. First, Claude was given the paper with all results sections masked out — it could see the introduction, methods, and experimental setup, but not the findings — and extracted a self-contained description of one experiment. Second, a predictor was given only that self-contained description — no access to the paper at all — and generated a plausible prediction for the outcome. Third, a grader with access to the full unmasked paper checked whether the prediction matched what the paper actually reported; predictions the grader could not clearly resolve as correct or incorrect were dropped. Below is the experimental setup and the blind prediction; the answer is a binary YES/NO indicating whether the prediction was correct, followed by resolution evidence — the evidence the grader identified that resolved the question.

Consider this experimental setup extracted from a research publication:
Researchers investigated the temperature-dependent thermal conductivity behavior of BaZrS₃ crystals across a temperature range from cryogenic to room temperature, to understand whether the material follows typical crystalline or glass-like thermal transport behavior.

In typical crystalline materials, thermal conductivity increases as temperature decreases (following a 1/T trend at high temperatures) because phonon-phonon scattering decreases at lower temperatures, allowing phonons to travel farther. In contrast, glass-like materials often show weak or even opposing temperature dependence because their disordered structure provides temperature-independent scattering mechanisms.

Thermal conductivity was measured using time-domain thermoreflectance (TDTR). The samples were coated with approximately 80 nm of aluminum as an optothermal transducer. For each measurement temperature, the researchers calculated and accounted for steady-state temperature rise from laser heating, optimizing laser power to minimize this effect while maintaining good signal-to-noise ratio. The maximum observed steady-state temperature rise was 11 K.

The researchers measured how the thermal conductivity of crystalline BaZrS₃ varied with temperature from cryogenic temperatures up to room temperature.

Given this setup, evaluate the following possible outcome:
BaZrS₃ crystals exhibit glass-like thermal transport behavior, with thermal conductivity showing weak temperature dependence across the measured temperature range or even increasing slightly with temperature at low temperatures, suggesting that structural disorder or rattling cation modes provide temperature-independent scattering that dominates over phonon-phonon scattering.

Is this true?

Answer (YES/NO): YES